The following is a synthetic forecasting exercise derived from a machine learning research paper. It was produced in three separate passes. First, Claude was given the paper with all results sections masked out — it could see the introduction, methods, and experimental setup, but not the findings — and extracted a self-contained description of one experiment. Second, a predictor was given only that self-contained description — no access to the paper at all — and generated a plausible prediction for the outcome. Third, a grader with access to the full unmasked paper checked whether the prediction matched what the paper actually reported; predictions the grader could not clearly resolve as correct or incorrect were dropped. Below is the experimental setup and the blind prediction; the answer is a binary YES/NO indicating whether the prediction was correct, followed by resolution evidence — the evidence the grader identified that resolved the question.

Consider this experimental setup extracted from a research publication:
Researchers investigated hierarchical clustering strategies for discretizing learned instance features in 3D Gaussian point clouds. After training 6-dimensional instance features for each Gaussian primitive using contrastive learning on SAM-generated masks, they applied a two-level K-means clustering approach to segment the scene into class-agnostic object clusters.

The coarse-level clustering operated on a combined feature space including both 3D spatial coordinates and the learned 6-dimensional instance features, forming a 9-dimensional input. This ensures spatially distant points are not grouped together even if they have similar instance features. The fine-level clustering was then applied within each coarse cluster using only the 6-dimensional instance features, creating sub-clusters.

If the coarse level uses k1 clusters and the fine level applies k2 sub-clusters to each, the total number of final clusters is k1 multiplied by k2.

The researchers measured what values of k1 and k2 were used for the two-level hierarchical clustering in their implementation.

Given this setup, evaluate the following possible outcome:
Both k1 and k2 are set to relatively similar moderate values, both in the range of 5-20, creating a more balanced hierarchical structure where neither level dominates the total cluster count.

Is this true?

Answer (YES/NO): NO